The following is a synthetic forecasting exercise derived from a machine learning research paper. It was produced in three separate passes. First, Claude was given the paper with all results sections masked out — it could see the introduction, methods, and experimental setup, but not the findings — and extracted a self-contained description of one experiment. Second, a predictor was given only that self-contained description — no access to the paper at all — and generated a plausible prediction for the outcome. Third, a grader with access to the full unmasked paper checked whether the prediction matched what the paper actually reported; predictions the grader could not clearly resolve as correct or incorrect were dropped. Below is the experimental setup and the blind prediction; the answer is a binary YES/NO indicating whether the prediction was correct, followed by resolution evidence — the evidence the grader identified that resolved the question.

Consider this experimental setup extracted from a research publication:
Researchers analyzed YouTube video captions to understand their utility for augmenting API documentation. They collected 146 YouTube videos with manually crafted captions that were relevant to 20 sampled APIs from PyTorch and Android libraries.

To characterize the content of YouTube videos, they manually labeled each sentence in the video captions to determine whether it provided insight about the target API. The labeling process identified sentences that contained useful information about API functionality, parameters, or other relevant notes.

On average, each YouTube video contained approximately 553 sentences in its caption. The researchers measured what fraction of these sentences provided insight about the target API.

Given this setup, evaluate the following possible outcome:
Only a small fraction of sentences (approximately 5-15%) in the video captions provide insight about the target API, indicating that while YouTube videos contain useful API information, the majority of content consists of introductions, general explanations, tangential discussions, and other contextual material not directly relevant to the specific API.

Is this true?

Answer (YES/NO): NO